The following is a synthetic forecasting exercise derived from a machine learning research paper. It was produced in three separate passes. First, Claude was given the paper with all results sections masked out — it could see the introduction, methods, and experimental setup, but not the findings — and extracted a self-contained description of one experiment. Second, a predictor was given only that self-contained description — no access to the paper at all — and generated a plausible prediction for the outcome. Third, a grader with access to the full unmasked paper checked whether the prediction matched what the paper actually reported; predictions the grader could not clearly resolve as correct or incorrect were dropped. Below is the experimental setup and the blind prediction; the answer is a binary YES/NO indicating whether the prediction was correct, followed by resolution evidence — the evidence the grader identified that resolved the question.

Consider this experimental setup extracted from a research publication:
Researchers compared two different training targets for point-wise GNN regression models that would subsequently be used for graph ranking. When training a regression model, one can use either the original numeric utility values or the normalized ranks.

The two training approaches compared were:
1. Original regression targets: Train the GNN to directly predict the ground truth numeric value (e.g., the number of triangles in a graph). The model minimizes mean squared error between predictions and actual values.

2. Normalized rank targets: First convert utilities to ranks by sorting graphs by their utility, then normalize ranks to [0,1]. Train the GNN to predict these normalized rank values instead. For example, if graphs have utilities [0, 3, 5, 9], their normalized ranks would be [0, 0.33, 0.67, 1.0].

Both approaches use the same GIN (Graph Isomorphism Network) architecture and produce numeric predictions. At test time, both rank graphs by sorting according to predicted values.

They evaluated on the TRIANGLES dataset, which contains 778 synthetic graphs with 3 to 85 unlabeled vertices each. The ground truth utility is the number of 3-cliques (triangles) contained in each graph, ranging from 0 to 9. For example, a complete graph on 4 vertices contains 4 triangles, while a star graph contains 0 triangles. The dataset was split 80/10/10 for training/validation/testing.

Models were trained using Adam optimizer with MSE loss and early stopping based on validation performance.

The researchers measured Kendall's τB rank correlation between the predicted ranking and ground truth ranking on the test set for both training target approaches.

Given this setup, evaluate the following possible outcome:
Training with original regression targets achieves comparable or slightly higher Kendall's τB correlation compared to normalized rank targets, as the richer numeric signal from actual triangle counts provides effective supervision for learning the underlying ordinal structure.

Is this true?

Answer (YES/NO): NO